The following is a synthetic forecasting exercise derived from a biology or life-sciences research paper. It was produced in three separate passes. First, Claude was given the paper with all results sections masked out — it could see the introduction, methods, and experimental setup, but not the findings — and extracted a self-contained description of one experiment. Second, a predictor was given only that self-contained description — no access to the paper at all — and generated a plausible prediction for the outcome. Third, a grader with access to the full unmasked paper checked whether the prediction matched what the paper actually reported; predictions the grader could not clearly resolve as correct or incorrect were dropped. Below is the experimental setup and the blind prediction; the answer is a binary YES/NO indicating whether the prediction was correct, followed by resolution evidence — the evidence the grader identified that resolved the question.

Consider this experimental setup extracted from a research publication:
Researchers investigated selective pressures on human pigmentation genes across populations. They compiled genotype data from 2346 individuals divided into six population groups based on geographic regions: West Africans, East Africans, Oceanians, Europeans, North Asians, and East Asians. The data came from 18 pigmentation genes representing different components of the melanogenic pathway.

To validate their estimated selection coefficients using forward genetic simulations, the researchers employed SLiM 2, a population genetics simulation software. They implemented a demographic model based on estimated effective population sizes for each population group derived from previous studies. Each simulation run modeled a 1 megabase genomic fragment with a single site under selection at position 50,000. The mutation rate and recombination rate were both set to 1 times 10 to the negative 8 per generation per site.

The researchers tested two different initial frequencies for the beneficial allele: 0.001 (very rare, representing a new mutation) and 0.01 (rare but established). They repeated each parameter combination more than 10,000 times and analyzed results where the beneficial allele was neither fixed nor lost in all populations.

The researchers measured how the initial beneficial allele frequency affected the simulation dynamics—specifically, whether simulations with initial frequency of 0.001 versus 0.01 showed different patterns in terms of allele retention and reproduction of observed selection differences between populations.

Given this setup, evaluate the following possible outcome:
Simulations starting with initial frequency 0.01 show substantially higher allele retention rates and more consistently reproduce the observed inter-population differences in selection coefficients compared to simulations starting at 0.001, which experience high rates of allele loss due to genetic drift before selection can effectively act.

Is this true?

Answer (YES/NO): NO